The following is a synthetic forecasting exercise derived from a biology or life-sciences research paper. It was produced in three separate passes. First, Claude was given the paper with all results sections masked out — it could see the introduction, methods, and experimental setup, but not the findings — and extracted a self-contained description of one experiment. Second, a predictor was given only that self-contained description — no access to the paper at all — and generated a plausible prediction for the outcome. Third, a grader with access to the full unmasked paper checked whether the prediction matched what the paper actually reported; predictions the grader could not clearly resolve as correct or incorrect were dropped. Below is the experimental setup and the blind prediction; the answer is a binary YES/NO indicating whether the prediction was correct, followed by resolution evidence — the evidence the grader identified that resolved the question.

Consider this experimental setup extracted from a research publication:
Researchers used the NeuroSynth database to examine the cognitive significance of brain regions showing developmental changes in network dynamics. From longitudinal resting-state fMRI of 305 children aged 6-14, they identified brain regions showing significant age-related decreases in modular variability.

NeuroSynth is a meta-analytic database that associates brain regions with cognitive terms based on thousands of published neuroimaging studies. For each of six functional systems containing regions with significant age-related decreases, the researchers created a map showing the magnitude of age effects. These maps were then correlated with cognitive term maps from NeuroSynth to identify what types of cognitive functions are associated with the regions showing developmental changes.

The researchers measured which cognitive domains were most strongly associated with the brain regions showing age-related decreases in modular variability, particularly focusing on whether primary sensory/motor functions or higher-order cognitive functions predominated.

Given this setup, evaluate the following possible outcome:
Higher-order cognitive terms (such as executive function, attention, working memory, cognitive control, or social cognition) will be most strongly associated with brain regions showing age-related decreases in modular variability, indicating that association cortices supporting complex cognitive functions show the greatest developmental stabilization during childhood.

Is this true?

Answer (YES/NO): NO